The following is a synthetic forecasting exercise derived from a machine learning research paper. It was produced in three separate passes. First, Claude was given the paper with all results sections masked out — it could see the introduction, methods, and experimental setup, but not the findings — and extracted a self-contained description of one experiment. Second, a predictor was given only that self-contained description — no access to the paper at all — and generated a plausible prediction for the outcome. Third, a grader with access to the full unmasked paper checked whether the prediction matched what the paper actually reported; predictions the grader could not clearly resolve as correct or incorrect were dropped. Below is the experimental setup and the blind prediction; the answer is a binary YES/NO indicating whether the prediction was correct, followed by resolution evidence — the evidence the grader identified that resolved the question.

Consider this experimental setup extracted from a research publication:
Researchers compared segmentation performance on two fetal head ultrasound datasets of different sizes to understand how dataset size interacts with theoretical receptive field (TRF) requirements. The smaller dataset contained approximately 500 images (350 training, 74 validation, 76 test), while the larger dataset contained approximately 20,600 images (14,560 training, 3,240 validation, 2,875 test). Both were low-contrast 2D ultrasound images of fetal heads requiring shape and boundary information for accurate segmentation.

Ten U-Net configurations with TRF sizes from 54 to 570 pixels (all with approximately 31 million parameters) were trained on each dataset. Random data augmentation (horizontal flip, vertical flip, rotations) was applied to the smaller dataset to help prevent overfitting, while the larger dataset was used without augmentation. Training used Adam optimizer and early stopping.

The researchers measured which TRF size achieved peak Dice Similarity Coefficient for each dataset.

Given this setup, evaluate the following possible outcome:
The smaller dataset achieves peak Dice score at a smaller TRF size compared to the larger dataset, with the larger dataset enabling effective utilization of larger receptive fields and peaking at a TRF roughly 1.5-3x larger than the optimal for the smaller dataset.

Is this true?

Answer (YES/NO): NO